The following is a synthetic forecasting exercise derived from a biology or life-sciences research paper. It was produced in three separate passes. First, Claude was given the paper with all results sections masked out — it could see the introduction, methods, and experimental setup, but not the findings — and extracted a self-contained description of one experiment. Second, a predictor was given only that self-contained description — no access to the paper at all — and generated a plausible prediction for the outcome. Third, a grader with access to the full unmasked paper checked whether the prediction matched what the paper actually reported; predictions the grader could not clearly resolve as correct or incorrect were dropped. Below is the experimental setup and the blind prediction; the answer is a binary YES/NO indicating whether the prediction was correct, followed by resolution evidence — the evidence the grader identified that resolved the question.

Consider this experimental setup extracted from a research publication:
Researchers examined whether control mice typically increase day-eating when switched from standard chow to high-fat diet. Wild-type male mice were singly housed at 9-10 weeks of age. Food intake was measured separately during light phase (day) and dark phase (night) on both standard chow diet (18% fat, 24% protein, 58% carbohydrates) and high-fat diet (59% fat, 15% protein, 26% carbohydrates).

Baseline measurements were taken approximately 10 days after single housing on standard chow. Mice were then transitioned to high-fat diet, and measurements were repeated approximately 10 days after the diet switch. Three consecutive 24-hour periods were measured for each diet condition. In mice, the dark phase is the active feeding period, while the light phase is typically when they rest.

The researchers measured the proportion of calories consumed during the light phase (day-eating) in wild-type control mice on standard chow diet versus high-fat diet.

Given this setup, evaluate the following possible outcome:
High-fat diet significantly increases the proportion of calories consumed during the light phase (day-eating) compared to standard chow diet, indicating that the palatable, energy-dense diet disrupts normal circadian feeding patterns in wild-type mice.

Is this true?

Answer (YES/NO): YES